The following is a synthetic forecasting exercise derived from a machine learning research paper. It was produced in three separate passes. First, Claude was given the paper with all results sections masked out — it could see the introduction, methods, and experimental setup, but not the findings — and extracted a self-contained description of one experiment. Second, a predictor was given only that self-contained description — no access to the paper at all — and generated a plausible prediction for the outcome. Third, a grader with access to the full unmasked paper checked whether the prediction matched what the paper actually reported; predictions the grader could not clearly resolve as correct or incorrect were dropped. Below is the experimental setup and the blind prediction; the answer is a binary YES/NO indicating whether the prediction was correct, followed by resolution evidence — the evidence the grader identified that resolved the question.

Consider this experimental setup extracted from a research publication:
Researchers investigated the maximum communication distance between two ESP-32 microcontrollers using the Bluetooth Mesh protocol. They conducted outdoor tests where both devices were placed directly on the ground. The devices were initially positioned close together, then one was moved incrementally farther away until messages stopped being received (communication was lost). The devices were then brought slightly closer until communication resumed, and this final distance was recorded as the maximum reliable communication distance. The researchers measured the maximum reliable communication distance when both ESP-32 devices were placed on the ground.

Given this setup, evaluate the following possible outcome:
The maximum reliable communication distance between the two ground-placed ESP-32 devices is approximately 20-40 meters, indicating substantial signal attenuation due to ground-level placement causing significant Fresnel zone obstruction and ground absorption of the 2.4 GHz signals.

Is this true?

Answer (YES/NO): NO